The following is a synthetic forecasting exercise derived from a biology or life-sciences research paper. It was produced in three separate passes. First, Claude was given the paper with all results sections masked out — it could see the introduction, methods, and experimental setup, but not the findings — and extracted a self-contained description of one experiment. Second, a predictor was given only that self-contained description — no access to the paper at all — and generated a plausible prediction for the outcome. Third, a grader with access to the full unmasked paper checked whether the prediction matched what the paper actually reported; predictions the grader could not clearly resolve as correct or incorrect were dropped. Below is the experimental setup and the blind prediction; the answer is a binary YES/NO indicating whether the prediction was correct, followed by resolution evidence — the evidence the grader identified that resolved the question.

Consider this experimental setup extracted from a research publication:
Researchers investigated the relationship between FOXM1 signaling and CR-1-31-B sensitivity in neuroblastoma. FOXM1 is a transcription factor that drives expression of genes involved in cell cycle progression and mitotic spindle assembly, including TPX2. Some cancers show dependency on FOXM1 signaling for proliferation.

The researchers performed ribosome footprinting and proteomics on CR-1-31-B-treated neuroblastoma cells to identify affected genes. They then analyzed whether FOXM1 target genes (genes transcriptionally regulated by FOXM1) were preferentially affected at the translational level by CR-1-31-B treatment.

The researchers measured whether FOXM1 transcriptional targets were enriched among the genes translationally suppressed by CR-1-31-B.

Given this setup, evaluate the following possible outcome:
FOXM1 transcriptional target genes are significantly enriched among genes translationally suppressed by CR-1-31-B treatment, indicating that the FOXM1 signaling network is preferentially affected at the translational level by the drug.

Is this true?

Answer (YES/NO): YES